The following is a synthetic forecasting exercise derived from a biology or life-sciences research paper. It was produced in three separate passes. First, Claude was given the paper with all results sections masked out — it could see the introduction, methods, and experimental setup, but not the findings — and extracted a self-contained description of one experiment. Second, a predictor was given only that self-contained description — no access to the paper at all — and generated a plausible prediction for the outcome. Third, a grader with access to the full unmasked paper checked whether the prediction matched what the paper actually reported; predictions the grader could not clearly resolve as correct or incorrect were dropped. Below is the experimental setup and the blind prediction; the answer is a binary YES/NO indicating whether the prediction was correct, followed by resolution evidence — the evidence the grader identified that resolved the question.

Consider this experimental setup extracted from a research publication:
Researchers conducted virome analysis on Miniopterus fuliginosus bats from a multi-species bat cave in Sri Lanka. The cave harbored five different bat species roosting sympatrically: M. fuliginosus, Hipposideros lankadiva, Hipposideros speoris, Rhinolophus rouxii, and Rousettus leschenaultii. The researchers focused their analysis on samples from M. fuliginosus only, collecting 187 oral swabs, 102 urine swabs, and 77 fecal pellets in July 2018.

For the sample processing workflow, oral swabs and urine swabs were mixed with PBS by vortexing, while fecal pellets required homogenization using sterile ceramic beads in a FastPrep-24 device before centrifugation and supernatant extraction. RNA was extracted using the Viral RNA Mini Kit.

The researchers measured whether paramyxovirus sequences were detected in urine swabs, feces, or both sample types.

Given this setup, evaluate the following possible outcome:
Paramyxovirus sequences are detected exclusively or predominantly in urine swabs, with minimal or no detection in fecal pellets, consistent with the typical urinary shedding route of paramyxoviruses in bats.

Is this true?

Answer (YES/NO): YES